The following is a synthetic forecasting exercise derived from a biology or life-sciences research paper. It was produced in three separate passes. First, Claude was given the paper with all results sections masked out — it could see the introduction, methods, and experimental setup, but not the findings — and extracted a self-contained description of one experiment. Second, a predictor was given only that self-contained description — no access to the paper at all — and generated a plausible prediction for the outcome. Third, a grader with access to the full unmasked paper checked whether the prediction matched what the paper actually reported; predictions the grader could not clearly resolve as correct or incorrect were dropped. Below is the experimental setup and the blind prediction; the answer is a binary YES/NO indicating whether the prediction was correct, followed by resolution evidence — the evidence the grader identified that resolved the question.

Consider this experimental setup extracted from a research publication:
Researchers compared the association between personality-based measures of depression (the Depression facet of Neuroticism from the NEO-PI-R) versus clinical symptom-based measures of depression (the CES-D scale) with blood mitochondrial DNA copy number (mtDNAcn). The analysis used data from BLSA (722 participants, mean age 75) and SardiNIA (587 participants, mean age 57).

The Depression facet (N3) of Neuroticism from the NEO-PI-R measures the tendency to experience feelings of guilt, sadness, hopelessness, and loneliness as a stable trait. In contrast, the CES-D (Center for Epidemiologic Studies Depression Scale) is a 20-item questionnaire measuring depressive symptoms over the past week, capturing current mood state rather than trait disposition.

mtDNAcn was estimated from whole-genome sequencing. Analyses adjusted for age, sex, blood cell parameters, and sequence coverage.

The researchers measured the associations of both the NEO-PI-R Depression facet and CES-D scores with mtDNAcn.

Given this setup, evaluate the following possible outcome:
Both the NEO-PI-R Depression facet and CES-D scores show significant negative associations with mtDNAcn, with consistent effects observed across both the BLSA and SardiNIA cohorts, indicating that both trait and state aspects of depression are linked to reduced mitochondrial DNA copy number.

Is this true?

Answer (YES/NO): YES